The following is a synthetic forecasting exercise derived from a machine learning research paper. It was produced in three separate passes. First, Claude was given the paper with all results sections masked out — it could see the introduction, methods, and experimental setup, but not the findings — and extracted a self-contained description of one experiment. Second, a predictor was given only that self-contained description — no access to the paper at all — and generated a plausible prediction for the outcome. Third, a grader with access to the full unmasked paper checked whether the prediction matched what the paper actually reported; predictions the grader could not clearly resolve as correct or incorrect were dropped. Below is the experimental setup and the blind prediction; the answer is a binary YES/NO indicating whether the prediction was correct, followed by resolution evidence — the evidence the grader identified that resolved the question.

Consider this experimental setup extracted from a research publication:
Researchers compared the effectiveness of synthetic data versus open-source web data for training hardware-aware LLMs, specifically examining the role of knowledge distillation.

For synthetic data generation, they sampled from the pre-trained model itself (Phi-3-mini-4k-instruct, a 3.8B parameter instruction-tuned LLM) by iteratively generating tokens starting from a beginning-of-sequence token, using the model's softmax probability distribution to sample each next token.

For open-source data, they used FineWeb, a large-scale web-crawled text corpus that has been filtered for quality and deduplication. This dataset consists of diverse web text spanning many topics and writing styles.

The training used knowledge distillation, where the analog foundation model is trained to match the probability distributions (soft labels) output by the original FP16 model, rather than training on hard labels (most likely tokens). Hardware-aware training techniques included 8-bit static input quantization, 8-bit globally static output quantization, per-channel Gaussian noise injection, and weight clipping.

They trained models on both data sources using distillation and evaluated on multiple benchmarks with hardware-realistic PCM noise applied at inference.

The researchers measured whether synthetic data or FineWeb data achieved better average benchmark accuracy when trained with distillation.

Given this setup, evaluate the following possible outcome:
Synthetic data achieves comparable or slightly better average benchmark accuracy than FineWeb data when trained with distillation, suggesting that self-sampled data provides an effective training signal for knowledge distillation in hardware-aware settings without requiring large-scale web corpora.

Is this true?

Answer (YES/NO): YES